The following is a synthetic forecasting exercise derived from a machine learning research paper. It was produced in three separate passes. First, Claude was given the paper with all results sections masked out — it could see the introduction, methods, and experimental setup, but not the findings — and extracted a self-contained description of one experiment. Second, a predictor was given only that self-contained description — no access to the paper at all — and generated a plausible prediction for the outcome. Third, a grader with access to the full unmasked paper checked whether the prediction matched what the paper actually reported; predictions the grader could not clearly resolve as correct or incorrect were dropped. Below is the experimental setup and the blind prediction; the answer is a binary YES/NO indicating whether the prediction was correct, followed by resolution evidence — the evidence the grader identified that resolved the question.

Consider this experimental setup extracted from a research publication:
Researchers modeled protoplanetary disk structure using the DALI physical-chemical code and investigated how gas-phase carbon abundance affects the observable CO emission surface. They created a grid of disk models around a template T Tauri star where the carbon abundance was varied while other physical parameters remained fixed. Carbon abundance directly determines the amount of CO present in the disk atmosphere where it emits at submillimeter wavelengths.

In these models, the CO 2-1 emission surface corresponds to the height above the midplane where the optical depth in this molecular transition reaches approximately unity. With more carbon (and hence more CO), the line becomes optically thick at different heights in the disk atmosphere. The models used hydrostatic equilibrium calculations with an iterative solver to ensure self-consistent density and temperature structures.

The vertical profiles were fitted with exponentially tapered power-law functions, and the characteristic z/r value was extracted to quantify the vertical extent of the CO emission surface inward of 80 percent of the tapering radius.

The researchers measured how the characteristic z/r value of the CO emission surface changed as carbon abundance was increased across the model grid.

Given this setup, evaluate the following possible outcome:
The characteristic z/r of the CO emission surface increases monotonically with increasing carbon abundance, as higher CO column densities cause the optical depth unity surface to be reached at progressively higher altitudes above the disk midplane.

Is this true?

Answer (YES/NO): YES